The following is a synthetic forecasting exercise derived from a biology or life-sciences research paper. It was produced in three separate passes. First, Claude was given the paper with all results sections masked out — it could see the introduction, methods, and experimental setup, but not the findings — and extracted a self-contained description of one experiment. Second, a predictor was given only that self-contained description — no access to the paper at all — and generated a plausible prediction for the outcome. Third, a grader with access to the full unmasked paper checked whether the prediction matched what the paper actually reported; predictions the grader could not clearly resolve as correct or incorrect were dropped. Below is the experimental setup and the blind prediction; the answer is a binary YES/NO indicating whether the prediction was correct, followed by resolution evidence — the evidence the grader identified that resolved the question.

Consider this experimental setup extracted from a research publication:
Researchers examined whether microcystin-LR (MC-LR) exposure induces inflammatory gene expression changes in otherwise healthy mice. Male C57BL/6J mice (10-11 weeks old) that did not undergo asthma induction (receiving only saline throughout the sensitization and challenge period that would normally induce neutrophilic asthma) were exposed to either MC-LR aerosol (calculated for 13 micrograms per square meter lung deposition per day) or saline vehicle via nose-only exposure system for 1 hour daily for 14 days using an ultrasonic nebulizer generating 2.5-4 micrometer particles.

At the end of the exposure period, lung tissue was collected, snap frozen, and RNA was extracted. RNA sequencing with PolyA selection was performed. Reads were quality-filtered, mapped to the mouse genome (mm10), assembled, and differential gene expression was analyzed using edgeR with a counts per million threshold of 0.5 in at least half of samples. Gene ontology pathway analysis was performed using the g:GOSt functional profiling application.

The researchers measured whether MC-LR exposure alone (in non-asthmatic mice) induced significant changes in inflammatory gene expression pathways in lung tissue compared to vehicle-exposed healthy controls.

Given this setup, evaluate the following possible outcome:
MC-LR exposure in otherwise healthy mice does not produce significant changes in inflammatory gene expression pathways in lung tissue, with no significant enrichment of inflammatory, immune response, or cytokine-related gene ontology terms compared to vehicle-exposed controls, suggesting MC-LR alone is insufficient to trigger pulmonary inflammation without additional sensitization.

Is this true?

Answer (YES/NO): NO